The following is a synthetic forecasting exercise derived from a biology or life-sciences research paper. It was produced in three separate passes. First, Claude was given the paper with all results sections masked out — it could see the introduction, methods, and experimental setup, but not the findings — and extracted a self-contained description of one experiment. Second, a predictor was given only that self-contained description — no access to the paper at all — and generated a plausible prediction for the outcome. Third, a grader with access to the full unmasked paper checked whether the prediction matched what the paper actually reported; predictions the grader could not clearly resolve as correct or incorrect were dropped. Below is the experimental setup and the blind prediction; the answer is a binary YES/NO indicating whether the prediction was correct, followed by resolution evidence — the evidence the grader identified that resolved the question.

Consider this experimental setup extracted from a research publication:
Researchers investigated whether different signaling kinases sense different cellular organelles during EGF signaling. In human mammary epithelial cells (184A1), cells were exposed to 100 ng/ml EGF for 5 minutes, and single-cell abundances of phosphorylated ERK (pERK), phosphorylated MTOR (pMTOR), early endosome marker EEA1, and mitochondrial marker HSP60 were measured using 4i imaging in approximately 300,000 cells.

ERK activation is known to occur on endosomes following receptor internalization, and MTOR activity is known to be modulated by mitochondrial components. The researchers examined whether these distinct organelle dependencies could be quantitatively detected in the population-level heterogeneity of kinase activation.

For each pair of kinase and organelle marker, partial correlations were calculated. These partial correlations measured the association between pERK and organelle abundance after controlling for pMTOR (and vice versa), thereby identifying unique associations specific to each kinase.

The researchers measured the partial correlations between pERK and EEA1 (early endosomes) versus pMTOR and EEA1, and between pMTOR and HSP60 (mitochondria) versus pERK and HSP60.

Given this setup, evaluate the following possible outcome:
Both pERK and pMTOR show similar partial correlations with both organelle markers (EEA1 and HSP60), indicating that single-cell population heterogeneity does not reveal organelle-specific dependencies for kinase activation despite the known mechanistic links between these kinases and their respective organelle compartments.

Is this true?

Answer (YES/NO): NO